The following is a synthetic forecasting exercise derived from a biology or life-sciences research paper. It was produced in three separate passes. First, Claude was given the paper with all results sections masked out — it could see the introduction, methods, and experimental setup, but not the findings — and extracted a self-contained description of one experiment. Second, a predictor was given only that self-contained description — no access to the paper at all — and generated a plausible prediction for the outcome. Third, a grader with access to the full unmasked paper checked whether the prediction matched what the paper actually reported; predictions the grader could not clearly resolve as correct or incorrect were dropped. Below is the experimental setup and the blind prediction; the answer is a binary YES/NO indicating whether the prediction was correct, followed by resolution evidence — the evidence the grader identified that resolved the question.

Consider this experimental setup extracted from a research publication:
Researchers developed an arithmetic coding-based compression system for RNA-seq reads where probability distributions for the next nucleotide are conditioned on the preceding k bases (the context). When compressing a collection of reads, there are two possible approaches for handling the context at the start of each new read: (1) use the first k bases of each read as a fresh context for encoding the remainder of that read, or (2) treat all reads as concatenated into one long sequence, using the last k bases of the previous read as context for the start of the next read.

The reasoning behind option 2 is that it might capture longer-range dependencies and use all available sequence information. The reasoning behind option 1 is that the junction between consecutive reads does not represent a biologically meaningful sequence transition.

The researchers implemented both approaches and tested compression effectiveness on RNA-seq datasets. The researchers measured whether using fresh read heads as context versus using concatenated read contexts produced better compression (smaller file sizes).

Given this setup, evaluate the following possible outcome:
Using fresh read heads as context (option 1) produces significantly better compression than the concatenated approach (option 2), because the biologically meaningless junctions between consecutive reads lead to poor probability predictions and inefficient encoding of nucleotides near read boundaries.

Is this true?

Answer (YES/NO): YES